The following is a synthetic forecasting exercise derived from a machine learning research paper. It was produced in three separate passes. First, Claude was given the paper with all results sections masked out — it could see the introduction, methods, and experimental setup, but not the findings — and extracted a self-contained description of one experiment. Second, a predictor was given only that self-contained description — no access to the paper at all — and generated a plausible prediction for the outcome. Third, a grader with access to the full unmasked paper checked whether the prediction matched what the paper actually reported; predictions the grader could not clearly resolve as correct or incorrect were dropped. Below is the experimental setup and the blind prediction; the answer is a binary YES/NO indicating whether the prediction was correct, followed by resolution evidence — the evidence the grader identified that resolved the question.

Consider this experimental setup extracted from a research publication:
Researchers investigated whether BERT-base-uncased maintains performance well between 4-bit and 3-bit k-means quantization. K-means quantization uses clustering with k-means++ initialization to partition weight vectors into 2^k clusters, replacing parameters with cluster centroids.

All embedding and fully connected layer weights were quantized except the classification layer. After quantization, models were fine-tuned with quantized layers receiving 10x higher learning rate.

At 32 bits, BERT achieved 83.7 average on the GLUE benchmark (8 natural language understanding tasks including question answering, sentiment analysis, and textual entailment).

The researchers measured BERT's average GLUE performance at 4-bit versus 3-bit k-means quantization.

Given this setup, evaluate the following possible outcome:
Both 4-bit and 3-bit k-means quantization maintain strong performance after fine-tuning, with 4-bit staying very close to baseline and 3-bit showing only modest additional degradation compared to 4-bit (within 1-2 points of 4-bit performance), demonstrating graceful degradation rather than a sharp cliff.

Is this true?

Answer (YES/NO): YES